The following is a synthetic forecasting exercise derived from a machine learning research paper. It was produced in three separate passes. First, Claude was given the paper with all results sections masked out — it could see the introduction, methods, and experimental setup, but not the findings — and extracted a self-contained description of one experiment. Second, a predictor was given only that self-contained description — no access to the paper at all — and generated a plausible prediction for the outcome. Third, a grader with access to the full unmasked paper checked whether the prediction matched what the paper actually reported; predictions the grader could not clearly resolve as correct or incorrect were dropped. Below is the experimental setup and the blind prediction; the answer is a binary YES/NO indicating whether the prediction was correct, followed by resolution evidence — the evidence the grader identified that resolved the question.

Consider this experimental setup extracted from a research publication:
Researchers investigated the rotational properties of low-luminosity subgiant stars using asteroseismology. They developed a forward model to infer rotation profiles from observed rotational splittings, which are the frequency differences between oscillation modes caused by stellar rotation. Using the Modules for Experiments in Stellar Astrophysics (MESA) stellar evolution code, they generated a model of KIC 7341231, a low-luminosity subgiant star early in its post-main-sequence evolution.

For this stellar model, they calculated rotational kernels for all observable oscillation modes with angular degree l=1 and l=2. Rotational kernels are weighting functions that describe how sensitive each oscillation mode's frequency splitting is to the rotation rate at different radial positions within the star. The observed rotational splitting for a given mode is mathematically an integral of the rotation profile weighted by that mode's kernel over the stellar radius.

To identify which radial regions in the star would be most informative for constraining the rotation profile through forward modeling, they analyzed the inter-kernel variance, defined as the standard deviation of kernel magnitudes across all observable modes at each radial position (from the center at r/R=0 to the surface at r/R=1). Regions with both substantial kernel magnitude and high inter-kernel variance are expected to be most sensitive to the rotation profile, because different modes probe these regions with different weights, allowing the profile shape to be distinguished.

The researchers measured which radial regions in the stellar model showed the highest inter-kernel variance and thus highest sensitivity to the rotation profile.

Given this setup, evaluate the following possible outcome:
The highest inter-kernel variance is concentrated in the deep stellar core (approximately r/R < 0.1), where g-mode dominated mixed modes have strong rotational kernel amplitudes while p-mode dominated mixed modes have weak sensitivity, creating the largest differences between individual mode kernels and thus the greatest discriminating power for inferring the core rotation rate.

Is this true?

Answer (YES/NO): NO